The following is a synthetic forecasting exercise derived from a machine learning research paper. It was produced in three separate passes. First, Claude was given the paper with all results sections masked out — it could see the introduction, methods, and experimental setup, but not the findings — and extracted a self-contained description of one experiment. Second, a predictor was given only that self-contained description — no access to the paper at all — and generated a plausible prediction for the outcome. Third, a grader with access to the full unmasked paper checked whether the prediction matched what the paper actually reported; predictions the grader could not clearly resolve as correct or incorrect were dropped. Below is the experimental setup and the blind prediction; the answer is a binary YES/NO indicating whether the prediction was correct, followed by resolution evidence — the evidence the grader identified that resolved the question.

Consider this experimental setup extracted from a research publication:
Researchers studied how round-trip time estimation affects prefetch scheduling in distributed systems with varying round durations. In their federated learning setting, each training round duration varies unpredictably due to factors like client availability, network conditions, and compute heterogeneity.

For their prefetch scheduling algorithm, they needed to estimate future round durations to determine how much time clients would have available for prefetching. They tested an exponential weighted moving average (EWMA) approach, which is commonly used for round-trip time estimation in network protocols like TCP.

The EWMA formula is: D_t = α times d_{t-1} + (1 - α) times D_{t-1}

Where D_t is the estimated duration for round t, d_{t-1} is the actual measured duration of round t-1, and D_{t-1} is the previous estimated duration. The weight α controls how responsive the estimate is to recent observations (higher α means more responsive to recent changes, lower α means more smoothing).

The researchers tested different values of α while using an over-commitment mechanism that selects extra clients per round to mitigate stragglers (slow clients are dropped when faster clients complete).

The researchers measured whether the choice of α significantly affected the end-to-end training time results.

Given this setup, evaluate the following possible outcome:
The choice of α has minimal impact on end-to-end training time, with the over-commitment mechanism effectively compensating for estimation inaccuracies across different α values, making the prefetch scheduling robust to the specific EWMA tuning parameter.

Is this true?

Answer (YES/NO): YES